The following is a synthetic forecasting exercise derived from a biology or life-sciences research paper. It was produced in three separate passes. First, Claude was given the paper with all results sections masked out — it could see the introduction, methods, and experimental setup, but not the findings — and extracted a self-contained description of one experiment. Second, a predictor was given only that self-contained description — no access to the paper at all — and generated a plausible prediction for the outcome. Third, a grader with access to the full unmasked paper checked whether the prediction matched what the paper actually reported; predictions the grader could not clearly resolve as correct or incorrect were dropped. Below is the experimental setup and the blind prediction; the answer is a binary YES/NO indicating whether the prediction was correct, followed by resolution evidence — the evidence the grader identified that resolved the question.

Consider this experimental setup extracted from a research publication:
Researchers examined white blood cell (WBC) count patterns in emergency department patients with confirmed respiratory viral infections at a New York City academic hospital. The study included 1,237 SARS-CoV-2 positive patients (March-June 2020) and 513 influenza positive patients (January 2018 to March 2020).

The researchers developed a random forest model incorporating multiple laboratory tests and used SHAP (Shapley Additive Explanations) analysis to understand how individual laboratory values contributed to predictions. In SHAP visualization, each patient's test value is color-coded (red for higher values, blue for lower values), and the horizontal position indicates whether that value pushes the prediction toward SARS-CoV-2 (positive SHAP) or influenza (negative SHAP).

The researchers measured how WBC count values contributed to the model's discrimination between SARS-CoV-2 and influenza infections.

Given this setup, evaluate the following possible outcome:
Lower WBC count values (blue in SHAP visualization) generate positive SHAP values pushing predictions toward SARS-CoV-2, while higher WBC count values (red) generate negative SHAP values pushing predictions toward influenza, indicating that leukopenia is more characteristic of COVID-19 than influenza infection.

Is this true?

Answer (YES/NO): NO